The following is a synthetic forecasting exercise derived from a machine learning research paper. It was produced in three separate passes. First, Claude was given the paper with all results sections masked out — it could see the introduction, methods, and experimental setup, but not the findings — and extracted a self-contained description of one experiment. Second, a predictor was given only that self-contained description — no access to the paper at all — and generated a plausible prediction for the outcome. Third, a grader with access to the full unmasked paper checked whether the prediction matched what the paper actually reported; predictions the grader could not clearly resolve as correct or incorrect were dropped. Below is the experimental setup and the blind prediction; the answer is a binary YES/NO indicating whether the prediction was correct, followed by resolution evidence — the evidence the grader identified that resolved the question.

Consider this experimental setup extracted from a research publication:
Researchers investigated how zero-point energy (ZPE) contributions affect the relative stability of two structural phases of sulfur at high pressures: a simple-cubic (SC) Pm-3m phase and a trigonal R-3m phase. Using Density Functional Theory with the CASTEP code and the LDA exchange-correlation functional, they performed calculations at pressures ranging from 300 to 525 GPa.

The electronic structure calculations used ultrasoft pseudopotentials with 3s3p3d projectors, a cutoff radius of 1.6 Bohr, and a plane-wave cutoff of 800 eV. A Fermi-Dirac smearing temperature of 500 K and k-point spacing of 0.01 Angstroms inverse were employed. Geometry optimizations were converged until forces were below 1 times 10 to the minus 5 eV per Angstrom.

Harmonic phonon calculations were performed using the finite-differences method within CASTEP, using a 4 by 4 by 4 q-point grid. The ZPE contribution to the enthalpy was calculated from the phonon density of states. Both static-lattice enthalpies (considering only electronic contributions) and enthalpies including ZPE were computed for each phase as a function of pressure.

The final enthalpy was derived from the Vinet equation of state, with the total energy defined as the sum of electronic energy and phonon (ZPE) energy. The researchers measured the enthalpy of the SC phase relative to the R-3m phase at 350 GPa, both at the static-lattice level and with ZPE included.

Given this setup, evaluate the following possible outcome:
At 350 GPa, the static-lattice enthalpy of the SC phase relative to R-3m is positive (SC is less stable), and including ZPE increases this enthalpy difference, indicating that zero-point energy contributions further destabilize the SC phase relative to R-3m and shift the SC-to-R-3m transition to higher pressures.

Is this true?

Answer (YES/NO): NO